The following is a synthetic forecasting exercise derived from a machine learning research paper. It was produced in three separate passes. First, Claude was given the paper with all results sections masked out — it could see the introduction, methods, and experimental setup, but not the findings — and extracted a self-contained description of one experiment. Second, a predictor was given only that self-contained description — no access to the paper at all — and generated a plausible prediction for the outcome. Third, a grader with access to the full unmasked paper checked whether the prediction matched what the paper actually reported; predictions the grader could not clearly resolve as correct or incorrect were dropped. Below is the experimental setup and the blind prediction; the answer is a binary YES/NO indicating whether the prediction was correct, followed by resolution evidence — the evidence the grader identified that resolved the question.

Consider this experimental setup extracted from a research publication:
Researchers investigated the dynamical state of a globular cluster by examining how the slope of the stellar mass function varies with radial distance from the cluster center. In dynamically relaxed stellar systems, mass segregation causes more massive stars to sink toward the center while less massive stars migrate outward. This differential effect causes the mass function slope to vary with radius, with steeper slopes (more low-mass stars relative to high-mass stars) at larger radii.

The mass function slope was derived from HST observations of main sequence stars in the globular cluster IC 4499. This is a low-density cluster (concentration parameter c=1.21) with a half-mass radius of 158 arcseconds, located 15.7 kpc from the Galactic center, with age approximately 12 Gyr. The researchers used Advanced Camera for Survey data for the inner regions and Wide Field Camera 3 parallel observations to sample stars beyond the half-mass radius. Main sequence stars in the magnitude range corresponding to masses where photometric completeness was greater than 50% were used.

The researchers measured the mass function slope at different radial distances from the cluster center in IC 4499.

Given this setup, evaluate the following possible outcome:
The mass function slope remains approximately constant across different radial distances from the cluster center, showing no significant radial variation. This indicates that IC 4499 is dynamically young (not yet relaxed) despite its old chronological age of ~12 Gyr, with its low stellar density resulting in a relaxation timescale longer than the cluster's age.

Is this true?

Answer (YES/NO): NO